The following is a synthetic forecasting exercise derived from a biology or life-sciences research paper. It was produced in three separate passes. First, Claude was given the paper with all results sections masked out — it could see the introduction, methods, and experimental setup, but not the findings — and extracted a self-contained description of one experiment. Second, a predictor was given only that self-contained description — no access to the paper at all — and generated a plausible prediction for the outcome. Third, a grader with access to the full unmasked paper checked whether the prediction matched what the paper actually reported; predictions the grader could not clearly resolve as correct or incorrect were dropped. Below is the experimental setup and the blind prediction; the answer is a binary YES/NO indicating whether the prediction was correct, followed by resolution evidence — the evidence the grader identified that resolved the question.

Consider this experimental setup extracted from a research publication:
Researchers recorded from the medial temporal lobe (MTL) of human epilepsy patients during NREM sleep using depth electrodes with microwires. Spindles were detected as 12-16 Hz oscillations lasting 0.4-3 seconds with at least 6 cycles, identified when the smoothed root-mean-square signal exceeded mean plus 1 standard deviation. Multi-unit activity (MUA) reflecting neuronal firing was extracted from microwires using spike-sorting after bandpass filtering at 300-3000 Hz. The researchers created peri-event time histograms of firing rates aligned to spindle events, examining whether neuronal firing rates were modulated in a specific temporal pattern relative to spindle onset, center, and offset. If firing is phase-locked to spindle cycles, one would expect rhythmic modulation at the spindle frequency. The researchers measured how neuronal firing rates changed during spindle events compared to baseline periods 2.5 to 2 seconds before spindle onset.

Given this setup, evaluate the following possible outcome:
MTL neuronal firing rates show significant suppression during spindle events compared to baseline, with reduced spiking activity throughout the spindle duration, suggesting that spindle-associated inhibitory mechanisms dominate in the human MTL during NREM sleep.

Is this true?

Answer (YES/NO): NO